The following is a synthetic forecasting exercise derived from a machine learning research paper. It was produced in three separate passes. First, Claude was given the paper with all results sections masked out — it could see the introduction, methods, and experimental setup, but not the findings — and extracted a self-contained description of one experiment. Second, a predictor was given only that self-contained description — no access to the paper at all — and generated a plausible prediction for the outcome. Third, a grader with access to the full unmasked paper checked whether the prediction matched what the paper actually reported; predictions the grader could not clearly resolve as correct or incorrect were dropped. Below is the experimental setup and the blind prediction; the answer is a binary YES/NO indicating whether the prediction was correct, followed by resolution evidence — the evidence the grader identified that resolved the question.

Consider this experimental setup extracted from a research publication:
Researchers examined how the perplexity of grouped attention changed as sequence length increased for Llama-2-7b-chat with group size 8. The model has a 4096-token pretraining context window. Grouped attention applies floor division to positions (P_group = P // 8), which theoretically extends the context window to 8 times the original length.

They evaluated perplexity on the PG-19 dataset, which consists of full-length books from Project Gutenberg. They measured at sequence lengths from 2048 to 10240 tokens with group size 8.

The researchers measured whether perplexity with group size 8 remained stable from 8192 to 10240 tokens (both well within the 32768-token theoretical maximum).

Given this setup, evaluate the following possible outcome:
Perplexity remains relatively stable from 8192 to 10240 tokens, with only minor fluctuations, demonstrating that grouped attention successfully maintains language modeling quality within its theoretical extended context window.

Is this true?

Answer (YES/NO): YES